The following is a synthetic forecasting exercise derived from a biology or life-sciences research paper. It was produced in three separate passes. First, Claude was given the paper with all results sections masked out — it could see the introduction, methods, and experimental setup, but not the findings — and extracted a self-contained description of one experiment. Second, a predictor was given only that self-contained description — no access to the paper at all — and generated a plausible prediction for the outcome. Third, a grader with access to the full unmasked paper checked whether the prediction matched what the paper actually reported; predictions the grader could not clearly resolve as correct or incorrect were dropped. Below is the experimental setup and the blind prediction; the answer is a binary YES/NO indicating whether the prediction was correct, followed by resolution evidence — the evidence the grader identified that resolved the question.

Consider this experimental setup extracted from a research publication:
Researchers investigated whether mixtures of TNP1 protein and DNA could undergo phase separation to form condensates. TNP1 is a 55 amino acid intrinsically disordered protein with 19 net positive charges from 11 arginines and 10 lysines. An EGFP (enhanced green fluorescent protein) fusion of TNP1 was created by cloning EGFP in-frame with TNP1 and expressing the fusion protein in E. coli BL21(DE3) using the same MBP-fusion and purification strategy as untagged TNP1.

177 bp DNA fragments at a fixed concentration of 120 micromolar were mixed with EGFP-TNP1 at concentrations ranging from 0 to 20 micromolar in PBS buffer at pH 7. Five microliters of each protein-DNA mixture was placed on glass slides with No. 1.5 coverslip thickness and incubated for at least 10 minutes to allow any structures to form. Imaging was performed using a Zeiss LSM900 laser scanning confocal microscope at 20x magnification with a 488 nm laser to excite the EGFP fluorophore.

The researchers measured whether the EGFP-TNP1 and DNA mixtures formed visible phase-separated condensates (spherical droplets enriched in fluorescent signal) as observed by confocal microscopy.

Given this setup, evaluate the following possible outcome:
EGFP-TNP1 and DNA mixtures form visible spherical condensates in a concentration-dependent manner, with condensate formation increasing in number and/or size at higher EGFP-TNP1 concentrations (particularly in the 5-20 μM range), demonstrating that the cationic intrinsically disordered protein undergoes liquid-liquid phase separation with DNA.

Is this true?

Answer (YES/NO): YES